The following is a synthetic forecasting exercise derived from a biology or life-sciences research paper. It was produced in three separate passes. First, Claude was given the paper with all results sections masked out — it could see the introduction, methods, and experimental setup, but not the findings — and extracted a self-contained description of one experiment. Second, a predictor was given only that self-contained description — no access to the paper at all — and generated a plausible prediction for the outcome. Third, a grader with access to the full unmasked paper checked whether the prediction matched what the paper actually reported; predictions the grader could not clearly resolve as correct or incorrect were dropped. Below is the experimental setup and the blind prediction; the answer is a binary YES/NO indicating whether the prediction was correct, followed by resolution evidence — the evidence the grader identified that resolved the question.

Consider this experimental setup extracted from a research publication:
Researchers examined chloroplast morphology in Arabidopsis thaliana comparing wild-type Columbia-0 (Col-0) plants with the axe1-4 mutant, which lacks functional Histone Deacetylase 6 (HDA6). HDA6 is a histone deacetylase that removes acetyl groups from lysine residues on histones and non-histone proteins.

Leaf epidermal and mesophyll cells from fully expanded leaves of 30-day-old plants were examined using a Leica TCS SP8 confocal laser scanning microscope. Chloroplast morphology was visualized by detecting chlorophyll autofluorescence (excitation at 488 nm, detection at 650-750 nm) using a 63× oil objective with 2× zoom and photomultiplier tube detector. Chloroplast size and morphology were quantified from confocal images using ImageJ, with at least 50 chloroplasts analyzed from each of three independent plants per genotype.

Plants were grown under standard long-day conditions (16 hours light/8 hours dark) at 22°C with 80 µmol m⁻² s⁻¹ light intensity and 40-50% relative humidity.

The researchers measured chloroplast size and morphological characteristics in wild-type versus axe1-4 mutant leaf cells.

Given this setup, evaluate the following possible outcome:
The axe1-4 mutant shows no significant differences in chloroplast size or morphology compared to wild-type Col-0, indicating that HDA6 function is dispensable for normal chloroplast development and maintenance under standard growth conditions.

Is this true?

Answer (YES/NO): NO